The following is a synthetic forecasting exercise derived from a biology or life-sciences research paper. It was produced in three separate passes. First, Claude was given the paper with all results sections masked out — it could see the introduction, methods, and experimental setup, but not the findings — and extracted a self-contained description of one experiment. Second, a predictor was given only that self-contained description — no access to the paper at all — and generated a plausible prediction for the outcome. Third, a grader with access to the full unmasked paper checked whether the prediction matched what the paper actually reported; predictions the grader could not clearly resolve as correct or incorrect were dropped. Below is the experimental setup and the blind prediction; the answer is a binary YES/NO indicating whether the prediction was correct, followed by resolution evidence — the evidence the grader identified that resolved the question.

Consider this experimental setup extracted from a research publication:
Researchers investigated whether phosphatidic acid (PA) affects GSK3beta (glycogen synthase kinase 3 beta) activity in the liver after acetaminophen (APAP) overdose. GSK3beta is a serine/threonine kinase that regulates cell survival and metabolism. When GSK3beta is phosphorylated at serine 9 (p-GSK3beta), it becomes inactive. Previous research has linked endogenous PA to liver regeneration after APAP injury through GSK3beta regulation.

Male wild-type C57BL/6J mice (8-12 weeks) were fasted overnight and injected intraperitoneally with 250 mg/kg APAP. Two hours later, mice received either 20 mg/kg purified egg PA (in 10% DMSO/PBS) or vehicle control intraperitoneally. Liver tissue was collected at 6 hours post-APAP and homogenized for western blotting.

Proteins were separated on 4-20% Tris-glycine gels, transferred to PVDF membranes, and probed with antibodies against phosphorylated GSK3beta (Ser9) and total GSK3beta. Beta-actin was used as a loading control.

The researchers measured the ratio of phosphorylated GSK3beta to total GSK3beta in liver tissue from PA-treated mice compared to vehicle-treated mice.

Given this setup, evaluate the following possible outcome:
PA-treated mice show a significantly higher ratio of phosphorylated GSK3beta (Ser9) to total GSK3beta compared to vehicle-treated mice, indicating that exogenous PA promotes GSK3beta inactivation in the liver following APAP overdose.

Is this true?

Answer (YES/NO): NO